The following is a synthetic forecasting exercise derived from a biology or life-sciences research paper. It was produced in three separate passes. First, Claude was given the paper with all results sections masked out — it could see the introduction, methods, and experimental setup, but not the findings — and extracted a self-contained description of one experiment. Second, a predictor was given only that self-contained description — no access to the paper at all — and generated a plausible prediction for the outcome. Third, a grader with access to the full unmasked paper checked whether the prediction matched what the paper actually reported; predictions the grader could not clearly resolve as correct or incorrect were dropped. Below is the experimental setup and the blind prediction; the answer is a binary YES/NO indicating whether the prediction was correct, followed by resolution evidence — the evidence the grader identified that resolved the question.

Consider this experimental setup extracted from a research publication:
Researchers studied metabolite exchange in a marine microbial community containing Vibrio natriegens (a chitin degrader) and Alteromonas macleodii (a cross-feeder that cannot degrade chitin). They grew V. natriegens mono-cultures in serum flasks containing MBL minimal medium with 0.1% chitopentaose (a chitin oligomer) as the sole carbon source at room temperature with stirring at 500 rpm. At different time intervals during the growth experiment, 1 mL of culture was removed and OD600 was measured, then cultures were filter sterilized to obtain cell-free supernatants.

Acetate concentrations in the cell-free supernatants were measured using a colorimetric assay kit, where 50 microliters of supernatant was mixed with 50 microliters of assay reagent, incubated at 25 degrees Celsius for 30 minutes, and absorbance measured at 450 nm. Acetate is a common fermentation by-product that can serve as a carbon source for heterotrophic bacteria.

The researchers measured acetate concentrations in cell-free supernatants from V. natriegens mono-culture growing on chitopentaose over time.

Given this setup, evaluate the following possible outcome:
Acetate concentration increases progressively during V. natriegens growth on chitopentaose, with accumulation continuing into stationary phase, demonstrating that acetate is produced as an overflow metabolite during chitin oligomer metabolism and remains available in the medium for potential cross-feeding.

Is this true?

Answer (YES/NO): NO